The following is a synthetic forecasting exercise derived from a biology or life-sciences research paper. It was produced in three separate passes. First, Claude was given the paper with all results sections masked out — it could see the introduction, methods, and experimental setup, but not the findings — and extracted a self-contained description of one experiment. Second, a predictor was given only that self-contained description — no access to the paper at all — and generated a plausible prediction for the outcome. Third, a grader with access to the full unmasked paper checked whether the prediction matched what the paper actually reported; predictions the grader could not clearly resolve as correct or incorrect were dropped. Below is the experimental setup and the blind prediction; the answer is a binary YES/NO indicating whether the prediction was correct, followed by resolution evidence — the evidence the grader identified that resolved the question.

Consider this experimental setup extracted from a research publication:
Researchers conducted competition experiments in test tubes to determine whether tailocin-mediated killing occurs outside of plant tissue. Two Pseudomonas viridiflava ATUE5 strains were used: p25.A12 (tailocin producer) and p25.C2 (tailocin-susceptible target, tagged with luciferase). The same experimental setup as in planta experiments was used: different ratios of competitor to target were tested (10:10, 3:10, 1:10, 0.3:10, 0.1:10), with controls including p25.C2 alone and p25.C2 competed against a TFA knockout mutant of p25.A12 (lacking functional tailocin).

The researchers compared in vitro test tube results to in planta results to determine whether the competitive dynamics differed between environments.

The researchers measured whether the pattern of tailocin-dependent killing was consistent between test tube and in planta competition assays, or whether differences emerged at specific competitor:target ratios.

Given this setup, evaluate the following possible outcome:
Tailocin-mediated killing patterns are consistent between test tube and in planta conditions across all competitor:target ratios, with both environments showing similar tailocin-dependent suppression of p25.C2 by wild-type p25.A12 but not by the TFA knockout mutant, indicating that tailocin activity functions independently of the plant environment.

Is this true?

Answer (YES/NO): NO